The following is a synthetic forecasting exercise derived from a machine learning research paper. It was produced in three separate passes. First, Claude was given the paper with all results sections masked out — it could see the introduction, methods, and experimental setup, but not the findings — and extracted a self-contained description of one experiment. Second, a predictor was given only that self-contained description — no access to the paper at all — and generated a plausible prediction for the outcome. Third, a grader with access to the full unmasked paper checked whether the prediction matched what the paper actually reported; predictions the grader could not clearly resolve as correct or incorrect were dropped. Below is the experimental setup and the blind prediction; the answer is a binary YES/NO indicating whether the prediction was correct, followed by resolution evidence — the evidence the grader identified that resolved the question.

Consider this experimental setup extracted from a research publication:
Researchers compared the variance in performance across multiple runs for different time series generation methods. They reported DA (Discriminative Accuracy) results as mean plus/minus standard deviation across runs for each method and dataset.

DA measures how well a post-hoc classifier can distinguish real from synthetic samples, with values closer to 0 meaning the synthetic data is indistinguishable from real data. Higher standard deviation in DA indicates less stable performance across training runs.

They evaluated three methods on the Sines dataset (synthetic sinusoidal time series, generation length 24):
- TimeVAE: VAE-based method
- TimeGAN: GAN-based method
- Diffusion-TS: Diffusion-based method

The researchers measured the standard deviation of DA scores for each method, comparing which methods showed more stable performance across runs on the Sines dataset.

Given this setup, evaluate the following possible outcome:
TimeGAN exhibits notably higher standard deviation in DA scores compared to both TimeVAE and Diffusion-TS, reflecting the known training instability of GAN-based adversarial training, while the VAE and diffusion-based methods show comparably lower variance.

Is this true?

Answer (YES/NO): NO